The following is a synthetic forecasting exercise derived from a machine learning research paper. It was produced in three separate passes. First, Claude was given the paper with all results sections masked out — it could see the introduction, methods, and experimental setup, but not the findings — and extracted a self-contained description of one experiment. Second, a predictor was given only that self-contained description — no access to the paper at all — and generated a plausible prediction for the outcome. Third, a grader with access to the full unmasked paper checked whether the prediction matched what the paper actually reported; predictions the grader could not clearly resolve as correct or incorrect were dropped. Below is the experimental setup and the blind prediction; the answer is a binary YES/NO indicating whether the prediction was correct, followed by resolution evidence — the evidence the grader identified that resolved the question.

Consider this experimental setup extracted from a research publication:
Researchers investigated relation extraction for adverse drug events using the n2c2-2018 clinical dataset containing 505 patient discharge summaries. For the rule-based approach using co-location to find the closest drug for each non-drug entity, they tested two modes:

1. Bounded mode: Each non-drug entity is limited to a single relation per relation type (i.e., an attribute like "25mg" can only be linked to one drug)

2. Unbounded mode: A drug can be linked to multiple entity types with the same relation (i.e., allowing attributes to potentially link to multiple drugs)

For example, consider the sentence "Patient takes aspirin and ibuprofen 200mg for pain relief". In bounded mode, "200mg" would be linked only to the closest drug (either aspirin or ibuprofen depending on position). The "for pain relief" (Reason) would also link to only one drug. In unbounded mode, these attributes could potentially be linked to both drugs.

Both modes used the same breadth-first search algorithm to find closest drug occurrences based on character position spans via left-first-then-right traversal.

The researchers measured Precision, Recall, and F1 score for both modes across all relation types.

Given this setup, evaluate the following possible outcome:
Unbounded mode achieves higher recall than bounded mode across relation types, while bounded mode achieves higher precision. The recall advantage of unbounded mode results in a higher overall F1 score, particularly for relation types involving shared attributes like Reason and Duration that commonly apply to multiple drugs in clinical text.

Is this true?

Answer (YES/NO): NO